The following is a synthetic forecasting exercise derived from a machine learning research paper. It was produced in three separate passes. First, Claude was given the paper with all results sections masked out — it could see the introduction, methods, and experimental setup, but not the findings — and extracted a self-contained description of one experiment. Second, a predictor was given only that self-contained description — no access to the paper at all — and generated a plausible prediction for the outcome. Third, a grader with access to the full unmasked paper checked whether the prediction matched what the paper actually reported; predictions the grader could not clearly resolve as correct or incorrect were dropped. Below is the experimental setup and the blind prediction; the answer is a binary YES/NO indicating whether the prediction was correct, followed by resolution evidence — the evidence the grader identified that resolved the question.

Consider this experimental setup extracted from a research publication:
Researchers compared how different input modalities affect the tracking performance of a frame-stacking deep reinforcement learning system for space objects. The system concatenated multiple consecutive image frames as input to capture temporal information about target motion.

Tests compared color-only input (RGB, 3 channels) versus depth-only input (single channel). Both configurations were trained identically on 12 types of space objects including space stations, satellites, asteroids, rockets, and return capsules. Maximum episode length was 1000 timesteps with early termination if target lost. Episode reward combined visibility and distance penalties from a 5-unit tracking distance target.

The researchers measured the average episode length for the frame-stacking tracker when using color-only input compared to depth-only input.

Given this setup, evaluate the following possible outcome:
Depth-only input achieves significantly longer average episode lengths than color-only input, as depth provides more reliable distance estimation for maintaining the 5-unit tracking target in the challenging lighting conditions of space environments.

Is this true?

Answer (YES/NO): YES